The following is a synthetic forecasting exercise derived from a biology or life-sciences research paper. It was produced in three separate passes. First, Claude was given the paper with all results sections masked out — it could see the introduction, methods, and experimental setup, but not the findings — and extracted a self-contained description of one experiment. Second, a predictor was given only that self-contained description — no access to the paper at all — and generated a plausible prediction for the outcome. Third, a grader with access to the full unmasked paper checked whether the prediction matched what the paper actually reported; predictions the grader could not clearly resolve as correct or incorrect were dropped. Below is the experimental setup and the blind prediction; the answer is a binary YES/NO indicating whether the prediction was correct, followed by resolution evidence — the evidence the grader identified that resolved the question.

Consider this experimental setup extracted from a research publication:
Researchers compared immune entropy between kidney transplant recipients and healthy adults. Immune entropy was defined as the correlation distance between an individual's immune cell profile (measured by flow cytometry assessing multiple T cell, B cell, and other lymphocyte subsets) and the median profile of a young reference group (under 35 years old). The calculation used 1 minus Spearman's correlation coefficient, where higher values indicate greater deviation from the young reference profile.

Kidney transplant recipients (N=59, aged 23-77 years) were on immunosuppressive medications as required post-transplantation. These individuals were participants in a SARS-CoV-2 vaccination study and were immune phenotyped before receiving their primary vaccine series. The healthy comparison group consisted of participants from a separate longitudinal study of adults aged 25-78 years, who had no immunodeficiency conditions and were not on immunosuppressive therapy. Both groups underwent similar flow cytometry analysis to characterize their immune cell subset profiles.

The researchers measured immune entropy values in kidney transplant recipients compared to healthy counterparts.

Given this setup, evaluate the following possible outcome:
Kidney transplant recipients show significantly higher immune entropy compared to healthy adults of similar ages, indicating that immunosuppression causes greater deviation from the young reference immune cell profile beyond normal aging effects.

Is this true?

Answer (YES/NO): YES